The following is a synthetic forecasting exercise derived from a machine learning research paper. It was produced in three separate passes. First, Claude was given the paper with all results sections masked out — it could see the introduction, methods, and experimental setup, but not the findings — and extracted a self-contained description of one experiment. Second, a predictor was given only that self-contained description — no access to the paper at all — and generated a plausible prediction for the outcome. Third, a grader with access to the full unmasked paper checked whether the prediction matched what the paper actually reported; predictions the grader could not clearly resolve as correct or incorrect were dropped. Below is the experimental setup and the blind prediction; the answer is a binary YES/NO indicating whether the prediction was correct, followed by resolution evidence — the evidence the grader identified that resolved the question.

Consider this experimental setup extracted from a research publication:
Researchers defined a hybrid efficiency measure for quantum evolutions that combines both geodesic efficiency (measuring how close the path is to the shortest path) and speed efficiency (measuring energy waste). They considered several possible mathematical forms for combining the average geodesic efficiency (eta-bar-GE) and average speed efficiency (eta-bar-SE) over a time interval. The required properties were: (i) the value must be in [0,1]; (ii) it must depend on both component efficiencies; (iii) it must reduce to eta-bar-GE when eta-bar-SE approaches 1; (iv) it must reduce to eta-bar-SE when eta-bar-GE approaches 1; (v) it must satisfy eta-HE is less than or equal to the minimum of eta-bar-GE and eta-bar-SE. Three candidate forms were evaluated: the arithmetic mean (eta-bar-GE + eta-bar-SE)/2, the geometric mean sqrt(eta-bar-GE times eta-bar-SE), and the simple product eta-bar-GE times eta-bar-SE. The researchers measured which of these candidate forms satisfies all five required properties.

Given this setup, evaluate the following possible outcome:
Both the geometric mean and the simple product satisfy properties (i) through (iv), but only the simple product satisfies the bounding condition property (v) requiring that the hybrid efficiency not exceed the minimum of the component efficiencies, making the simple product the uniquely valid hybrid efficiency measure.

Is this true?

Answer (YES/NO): NO